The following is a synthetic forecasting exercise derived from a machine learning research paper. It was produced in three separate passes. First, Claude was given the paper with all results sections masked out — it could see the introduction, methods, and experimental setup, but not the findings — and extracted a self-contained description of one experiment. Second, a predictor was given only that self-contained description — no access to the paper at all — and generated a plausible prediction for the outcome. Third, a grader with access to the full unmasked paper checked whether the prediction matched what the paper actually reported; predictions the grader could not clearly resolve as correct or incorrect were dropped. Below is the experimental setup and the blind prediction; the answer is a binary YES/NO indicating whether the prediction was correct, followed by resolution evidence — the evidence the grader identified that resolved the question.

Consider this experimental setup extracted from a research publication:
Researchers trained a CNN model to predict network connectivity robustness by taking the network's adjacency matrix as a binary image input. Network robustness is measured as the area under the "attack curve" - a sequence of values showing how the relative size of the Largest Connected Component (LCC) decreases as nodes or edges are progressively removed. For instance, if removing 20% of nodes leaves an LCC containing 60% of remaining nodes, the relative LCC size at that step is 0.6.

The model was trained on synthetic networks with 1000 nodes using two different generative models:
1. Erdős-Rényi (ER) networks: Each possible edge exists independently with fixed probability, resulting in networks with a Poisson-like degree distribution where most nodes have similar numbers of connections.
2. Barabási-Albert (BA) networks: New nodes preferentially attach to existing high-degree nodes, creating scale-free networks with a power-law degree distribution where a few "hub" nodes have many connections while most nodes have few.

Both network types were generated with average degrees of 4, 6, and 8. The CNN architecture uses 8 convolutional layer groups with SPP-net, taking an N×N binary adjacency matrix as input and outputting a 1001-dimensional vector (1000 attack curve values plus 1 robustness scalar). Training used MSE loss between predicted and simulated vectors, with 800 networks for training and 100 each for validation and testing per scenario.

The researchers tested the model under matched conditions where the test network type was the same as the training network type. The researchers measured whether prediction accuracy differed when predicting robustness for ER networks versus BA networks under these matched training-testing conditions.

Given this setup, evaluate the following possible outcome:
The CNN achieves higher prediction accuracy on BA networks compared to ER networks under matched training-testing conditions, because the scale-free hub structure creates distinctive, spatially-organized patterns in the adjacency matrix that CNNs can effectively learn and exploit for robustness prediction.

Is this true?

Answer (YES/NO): NO